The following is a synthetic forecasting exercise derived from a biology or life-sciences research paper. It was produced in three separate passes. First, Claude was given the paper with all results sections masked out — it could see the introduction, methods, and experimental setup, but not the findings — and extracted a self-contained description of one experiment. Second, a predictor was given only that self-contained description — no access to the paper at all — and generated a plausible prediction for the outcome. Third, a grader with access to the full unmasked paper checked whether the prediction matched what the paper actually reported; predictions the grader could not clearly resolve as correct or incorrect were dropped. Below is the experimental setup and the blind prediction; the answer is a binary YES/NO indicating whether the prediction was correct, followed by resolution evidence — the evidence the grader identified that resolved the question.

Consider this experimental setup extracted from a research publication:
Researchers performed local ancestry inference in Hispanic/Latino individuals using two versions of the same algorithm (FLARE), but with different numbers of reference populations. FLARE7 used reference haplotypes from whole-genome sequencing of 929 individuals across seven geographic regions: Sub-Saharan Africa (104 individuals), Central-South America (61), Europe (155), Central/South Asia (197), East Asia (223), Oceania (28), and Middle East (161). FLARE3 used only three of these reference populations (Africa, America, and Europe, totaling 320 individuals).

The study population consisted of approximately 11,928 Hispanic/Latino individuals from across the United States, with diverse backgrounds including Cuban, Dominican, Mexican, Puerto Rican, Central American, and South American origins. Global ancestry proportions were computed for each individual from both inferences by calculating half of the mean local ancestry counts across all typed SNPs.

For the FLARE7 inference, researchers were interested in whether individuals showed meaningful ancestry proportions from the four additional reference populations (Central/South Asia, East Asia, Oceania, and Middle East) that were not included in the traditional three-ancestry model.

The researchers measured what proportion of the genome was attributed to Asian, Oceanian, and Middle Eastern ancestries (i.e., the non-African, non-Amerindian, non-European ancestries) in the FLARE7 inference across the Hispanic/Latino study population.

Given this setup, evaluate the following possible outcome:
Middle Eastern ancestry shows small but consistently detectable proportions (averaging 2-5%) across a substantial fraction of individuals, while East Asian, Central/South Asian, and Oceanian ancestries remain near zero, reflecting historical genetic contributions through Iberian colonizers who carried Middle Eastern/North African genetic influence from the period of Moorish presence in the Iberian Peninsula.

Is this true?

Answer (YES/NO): NO